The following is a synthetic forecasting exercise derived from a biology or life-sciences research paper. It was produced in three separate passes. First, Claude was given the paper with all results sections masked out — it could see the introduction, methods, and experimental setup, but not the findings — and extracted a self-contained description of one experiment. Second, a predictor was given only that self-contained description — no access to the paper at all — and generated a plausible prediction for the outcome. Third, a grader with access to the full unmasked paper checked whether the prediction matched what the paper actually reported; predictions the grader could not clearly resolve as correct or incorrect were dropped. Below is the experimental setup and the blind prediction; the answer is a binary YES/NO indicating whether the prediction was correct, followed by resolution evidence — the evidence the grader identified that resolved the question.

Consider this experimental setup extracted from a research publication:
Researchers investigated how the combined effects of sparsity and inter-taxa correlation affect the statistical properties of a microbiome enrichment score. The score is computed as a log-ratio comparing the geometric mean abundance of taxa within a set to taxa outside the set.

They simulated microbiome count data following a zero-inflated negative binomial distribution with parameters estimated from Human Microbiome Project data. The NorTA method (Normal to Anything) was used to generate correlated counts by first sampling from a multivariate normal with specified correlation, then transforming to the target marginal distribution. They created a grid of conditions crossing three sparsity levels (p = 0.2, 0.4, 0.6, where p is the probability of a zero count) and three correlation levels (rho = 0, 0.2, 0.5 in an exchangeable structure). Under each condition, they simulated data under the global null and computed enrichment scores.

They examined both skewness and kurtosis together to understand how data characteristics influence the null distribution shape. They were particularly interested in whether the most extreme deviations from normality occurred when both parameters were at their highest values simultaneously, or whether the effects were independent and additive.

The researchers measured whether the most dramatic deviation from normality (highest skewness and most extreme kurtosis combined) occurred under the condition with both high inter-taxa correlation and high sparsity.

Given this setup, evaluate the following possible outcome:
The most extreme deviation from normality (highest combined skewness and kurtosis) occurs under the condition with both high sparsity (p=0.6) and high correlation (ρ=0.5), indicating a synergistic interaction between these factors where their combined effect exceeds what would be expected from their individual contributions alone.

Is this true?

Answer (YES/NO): NO